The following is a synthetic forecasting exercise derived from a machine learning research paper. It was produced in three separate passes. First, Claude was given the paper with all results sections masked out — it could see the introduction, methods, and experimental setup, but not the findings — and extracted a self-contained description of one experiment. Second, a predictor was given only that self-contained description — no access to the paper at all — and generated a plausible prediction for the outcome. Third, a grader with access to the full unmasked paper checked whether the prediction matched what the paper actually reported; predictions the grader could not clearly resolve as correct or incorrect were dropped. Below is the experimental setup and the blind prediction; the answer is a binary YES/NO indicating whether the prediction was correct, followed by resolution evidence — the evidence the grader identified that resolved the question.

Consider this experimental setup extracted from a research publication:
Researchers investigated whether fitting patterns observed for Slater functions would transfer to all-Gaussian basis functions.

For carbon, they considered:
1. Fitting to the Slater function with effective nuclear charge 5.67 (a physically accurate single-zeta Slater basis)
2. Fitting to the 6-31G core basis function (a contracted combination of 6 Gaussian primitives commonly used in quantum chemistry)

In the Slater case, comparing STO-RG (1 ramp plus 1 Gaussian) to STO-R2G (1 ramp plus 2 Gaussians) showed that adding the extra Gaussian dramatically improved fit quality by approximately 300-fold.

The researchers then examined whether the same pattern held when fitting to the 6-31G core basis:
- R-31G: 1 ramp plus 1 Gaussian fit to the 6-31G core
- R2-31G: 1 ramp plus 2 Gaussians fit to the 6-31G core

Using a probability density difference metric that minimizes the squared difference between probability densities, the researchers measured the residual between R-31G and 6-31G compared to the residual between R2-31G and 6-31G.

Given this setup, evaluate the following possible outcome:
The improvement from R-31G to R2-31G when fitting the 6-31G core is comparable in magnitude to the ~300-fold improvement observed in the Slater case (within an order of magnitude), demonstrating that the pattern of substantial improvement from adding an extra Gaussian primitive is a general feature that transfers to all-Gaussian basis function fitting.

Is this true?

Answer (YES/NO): NO